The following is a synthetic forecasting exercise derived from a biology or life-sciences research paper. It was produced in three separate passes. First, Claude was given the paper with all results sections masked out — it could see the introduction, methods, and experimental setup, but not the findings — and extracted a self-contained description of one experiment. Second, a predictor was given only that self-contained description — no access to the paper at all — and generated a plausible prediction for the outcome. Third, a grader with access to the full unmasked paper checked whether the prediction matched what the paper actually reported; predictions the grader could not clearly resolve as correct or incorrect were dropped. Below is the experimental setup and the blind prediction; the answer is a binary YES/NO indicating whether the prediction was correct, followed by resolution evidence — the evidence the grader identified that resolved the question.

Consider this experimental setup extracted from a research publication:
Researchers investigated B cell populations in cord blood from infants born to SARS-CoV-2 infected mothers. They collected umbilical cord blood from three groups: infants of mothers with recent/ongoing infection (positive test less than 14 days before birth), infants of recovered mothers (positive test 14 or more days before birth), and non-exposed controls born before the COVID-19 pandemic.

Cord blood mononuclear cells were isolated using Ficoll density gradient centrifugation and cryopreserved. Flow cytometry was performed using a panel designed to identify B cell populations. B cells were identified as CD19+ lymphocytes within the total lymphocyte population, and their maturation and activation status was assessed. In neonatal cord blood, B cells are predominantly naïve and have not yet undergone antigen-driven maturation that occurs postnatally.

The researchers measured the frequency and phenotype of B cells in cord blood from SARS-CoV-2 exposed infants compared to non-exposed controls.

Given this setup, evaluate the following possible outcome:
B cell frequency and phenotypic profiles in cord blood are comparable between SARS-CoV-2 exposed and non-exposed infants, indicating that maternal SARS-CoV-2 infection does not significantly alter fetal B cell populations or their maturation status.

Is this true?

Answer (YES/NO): YES